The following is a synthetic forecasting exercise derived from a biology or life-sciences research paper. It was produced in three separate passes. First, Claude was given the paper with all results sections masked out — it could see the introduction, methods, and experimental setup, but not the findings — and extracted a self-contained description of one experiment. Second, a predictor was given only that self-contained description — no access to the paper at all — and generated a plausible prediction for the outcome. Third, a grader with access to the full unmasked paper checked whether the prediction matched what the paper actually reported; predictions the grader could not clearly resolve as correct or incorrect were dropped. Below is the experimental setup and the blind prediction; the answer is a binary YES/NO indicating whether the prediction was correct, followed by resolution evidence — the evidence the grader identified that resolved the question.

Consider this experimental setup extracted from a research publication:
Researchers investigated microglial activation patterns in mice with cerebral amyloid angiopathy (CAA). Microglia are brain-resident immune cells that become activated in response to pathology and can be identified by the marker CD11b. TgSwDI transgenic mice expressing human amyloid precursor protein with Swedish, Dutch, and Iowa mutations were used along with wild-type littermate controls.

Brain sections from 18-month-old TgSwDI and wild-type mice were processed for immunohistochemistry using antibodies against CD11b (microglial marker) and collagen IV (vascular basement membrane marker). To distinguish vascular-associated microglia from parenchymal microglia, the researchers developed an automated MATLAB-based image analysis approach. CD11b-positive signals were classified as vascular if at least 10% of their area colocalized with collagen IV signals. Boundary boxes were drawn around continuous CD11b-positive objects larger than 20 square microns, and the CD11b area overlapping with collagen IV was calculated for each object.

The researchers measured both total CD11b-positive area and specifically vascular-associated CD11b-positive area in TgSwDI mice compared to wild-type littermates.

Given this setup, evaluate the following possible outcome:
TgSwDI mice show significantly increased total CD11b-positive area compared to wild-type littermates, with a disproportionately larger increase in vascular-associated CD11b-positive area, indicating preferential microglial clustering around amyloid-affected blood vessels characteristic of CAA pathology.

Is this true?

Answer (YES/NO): YES